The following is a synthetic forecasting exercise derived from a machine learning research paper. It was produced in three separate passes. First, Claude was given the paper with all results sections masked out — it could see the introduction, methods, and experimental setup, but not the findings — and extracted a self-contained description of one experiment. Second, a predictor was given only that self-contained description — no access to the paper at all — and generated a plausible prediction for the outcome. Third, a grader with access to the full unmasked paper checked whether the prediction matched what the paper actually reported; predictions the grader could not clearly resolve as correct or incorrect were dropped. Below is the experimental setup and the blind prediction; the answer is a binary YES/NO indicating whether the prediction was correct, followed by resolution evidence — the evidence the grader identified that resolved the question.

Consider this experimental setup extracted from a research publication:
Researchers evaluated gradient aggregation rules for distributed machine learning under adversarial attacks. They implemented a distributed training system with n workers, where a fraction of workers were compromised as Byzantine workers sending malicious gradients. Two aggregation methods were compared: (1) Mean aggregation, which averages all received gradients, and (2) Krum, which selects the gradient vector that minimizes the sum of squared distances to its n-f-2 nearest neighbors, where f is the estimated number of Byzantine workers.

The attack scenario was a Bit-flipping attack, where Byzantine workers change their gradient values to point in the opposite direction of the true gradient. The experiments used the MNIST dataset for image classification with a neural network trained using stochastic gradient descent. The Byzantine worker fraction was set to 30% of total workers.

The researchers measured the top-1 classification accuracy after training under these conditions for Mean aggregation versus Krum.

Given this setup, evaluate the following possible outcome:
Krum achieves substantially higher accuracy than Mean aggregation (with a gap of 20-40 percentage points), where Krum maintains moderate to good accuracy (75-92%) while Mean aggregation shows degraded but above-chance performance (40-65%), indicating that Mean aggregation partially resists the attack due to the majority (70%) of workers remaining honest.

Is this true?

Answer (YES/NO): NO